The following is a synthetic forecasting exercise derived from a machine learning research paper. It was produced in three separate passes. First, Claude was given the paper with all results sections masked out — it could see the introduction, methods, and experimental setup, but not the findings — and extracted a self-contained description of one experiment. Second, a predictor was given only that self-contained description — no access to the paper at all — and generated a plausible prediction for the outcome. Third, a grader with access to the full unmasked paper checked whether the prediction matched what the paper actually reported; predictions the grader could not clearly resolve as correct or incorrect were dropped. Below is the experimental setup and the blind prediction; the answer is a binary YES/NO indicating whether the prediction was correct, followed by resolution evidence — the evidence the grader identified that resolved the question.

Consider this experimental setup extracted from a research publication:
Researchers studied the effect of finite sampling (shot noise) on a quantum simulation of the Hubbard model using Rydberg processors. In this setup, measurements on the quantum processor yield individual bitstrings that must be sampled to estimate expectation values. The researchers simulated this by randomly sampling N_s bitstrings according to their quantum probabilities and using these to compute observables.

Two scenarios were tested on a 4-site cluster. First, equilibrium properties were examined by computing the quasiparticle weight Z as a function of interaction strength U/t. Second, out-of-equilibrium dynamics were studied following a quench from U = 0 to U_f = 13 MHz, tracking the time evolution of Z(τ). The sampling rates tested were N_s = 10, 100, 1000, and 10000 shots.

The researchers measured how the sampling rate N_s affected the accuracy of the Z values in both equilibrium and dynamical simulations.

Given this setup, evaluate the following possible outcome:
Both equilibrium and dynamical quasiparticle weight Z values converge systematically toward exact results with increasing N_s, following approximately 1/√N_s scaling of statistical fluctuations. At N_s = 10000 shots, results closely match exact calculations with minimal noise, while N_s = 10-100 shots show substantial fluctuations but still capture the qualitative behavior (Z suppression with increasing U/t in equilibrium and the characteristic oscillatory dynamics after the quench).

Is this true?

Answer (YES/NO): NO